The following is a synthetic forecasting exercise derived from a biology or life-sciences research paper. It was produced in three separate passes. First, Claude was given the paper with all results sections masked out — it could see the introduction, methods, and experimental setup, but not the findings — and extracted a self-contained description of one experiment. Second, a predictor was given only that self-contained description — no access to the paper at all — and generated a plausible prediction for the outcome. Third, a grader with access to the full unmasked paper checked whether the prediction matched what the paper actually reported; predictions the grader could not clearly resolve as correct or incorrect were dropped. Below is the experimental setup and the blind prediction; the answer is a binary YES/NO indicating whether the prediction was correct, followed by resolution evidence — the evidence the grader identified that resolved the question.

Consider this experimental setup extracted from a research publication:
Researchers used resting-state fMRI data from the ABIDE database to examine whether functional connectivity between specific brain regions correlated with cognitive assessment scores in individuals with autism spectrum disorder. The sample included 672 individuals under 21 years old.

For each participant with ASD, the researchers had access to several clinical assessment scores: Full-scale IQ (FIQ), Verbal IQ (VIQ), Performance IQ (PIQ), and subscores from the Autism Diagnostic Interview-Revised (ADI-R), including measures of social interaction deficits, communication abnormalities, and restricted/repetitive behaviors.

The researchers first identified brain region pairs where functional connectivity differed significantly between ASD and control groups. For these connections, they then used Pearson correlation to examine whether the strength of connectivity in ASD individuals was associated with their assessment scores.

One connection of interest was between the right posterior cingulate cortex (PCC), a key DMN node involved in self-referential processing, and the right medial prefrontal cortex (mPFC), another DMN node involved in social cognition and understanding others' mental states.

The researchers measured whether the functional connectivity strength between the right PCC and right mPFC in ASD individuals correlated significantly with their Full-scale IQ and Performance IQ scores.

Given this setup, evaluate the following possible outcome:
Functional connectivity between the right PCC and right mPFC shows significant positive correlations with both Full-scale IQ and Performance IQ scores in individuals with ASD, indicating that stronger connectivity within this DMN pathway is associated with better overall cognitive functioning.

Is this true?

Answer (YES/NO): NO